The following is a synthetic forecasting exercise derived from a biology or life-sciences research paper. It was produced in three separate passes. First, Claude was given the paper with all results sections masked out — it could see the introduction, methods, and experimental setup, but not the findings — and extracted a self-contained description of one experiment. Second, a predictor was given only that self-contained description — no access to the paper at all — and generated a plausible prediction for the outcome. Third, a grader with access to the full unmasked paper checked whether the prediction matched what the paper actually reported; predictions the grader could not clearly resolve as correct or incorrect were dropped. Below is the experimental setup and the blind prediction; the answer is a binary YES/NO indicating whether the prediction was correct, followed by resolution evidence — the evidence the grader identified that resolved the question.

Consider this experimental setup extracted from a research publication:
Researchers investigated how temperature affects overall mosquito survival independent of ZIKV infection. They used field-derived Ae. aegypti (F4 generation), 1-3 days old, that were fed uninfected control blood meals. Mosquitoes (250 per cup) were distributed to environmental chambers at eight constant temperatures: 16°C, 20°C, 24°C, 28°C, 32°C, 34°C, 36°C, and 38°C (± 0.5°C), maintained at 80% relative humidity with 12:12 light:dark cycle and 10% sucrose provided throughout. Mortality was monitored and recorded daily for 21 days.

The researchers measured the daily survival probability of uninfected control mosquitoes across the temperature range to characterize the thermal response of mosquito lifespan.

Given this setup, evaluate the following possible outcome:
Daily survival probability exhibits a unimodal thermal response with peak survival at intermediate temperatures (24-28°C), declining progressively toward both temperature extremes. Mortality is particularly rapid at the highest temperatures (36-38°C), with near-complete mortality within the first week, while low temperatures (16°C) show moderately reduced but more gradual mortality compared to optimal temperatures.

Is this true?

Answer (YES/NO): NO